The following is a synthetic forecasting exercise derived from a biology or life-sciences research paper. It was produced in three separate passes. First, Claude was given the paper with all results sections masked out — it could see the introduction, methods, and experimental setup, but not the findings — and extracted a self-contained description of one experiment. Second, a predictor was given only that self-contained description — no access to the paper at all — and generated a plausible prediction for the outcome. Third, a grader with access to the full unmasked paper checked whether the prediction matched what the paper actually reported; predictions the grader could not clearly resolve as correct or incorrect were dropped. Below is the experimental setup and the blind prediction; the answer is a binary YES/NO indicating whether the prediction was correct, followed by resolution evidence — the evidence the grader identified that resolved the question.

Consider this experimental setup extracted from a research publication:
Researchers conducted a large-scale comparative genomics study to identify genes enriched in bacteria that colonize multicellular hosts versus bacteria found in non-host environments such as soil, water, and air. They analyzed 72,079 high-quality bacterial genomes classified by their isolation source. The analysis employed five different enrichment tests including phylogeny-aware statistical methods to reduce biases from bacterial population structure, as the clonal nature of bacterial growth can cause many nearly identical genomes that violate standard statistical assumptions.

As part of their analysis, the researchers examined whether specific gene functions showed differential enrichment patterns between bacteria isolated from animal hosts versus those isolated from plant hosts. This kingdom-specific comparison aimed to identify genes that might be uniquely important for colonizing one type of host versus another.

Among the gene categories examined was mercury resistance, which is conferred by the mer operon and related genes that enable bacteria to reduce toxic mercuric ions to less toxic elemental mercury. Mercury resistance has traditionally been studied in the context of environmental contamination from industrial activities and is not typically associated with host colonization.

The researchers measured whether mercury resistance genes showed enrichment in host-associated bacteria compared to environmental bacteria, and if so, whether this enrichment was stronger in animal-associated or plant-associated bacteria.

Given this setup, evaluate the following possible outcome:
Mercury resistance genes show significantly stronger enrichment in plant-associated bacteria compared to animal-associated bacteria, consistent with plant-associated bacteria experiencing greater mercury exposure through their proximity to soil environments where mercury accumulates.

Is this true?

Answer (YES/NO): NO